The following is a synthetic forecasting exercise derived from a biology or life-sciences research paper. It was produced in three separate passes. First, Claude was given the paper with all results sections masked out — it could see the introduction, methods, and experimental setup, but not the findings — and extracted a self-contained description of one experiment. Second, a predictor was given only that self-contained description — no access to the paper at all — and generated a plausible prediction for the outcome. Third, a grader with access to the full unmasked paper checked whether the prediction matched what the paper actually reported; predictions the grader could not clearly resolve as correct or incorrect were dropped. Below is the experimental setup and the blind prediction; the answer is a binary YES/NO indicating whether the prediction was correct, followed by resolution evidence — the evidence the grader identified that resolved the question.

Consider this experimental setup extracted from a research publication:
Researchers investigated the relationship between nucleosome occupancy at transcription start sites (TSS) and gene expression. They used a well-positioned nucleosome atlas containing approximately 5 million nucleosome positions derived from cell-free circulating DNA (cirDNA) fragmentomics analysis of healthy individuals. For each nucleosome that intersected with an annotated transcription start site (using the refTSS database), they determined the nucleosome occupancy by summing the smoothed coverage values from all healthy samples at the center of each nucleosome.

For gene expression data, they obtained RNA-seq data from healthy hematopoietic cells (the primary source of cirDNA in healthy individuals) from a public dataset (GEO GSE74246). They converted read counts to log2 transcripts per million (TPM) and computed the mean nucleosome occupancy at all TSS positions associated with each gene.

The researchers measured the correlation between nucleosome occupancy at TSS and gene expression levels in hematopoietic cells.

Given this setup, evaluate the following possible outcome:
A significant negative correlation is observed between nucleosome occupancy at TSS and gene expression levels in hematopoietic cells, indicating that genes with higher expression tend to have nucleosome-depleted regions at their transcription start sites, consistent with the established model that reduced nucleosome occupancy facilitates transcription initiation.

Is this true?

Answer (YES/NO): YES